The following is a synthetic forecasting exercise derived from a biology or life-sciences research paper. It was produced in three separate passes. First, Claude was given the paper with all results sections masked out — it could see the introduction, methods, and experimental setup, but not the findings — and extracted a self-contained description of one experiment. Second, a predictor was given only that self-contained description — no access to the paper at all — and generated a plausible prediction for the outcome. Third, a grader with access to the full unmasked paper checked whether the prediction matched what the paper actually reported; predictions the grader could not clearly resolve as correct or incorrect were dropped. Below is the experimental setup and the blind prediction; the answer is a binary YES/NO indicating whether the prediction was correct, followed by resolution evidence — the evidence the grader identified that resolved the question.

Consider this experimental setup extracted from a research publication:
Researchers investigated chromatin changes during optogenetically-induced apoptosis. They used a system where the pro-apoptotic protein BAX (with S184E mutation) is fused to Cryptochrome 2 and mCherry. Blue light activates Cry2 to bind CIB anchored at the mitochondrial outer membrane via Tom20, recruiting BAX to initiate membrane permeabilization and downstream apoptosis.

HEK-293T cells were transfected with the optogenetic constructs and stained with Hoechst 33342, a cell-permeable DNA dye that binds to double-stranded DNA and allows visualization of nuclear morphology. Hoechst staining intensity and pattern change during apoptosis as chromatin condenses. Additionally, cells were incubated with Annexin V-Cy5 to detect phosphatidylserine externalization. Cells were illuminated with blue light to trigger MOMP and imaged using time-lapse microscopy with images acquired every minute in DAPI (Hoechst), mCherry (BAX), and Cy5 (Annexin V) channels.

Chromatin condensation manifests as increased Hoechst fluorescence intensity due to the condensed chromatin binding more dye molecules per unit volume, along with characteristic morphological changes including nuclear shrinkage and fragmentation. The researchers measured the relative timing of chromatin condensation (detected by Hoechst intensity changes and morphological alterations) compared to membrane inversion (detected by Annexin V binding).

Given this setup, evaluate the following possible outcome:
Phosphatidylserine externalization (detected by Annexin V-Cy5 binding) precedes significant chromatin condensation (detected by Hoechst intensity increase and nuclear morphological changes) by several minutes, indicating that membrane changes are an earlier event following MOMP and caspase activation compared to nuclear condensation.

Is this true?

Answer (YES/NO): NO